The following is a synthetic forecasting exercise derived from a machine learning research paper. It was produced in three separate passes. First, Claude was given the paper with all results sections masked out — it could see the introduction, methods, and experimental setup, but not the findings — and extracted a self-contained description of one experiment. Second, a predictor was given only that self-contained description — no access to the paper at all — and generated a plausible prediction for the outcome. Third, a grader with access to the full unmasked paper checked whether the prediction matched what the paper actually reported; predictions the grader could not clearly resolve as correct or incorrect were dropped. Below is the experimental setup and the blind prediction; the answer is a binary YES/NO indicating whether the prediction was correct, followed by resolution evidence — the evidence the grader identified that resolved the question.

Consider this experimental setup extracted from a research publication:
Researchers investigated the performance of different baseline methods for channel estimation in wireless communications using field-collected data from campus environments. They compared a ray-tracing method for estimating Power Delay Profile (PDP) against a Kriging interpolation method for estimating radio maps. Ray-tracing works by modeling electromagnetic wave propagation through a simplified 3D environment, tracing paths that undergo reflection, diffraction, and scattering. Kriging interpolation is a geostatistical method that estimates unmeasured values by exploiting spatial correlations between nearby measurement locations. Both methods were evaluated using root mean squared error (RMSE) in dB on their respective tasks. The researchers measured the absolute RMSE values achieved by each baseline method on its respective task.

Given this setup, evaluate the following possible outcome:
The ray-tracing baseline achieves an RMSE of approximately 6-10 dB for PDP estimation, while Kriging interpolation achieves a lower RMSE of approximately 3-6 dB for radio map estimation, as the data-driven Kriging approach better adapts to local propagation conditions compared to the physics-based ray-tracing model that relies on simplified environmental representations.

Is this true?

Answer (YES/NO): NO